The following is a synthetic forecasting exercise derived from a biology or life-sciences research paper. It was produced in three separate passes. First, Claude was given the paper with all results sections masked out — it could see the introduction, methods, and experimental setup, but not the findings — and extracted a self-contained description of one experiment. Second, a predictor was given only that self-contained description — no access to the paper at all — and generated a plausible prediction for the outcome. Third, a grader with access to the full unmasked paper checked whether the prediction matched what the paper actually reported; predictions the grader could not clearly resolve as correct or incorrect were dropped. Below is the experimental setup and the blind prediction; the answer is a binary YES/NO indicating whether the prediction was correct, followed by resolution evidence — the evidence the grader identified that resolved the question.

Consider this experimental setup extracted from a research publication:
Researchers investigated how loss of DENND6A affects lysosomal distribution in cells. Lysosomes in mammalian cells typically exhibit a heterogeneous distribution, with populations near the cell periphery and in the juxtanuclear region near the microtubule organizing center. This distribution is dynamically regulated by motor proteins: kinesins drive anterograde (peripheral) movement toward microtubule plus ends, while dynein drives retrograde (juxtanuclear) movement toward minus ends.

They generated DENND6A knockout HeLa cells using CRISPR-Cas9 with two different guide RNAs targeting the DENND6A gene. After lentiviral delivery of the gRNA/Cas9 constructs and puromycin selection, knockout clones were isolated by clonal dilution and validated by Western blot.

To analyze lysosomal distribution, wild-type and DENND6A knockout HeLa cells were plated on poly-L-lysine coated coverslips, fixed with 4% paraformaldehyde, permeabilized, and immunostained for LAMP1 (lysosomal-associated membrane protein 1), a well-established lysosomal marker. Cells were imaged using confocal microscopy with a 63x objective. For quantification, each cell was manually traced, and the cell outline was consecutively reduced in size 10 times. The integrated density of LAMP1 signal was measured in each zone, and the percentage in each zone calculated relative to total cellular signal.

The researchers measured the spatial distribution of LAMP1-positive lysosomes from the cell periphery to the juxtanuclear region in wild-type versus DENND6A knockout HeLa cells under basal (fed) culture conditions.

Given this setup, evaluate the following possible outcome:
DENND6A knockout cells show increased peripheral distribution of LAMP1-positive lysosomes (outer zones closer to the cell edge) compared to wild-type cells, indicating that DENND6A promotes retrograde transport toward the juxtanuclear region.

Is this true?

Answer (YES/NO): YES